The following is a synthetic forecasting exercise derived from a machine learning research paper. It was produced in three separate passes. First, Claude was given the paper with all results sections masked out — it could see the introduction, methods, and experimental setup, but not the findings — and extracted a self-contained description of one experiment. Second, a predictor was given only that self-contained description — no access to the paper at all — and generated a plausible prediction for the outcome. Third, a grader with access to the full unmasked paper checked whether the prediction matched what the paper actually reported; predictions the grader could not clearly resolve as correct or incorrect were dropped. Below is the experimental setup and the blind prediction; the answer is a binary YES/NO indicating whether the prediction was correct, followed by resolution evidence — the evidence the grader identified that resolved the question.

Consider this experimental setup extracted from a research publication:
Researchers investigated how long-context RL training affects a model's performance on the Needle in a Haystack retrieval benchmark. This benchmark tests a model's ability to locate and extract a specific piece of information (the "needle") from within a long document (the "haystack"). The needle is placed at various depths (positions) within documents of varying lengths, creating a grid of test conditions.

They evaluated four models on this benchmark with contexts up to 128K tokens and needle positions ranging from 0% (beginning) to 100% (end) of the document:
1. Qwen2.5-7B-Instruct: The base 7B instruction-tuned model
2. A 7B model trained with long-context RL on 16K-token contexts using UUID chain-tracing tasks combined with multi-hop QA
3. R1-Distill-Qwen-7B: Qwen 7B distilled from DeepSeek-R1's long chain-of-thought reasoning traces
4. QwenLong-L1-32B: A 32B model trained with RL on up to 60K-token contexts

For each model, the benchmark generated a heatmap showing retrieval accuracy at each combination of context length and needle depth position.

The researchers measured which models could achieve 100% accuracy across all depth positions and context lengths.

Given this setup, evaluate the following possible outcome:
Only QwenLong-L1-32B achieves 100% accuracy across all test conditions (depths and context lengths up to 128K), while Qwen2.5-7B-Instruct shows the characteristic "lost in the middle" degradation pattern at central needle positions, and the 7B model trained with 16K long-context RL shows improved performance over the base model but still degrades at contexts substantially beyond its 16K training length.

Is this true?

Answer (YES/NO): NO